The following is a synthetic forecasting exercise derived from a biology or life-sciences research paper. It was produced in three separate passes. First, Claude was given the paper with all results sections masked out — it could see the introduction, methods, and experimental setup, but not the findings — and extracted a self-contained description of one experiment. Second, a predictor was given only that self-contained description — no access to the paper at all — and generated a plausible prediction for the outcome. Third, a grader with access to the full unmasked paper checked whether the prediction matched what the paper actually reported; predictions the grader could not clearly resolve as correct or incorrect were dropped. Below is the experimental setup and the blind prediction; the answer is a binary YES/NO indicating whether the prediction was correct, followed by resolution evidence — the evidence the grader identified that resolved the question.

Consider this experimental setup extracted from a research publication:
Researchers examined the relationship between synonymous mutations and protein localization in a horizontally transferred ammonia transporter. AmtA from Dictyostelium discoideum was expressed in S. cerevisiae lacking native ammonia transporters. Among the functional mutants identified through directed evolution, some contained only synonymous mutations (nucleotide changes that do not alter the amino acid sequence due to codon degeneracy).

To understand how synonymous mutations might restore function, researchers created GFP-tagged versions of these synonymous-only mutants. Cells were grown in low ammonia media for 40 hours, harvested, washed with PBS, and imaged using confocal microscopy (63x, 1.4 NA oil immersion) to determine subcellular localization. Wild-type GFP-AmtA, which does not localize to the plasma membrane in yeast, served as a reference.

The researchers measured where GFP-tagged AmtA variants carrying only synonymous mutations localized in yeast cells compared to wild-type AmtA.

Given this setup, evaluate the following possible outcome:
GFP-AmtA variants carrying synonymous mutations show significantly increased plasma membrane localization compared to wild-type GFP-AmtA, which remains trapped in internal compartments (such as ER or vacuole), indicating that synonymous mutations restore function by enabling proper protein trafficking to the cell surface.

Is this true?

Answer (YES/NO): YES